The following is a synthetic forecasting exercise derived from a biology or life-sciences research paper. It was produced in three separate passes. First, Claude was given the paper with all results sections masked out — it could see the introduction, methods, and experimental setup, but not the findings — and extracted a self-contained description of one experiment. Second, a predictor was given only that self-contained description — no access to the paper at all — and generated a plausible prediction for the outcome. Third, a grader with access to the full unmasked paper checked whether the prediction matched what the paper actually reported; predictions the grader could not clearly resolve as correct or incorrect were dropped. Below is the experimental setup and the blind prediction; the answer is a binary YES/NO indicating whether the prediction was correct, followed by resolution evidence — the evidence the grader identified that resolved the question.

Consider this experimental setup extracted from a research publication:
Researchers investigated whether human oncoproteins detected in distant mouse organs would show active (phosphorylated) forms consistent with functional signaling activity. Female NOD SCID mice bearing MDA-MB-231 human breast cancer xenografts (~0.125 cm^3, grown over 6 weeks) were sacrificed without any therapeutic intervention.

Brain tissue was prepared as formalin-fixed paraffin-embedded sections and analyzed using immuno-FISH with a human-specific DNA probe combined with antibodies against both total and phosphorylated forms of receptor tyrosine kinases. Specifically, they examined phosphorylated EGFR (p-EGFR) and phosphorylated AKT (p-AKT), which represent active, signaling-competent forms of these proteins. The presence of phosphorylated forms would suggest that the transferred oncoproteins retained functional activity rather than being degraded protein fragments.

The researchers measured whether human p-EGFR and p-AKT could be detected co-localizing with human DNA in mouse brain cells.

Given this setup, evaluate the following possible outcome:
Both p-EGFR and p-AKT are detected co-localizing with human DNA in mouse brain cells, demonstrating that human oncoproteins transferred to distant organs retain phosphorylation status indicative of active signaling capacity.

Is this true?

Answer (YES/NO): YES